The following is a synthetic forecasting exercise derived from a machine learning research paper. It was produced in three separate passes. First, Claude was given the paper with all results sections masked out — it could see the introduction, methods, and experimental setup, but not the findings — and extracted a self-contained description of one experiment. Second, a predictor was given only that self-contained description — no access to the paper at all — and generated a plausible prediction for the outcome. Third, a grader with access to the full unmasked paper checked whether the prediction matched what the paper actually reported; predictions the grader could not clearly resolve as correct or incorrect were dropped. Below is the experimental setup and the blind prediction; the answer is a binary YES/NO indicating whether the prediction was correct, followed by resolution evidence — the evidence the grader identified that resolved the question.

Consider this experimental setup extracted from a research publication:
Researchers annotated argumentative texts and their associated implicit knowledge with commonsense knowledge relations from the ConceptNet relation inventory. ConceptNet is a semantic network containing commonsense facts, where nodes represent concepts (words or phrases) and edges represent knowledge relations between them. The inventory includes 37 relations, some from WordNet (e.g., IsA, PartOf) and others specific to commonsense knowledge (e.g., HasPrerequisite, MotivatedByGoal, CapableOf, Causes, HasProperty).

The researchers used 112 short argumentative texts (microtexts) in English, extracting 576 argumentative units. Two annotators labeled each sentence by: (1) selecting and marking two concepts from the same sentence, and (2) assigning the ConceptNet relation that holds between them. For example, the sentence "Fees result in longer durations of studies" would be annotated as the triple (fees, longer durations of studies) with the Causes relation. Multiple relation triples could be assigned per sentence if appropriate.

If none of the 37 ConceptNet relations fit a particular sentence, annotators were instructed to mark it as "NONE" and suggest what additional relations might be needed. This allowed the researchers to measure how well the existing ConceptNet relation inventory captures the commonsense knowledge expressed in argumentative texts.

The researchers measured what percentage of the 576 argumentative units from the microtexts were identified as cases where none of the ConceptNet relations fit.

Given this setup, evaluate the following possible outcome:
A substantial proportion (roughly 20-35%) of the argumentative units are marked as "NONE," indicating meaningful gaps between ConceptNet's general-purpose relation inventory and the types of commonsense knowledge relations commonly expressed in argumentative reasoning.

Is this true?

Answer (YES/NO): NO